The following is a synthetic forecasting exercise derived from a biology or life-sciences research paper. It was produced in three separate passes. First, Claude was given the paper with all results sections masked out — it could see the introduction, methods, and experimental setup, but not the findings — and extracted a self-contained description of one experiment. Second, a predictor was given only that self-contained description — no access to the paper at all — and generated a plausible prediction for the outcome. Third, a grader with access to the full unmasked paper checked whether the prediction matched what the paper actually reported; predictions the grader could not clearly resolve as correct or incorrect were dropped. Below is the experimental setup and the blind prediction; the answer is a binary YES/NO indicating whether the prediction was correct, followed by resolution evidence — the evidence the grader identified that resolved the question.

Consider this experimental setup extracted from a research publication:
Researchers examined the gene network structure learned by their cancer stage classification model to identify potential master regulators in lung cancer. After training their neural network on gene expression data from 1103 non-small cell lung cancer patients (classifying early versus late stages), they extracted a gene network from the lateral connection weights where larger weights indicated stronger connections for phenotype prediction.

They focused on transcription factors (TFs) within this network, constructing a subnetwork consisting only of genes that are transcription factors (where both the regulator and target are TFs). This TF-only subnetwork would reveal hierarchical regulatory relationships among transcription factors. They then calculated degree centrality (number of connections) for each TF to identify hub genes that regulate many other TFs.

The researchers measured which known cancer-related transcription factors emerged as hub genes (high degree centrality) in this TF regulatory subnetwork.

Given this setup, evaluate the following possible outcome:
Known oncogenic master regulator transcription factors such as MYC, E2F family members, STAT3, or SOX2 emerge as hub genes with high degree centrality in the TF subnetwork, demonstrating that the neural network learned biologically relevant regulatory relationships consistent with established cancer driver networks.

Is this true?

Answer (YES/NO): YES